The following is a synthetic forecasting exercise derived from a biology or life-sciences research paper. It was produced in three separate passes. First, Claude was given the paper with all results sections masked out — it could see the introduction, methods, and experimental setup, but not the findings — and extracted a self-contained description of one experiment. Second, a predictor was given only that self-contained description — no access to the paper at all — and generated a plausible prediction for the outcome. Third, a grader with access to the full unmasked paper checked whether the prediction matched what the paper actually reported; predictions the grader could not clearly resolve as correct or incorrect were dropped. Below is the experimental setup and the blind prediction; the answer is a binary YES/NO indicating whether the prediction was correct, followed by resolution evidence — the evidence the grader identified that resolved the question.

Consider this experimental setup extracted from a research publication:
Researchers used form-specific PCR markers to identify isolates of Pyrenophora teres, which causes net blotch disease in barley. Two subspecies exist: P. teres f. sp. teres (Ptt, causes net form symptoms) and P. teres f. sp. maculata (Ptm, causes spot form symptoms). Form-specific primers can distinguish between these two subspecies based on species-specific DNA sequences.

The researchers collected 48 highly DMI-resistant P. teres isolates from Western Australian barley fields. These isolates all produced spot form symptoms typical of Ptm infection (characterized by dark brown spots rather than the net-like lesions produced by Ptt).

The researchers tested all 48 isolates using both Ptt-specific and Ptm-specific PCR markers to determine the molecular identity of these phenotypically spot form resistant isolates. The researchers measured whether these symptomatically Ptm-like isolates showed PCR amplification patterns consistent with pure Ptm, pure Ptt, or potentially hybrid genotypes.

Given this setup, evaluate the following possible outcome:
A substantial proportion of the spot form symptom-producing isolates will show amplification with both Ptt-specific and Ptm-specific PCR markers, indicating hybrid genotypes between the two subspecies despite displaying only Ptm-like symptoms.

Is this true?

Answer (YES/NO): YES